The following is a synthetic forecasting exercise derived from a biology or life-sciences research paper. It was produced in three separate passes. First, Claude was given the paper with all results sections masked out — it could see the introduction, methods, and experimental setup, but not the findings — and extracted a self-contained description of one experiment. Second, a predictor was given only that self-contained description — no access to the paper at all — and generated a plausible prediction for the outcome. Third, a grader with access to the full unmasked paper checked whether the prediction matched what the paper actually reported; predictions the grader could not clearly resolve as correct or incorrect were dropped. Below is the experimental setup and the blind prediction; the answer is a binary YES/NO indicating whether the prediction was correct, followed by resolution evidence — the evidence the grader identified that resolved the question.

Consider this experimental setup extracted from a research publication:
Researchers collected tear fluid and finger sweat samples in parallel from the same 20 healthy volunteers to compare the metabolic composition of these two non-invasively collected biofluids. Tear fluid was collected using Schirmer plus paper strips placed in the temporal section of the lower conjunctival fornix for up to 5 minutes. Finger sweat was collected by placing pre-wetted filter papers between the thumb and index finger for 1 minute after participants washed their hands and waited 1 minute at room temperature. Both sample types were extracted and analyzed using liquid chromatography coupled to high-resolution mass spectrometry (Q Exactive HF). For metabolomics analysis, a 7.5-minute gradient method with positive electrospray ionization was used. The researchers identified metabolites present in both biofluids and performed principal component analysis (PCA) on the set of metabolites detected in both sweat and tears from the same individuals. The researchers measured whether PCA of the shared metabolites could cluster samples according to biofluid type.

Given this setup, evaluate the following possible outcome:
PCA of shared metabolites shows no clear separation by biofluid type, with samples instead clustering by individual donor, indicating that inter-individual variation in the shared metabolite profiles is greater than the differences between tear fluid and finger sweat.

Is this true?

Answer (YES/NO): NO